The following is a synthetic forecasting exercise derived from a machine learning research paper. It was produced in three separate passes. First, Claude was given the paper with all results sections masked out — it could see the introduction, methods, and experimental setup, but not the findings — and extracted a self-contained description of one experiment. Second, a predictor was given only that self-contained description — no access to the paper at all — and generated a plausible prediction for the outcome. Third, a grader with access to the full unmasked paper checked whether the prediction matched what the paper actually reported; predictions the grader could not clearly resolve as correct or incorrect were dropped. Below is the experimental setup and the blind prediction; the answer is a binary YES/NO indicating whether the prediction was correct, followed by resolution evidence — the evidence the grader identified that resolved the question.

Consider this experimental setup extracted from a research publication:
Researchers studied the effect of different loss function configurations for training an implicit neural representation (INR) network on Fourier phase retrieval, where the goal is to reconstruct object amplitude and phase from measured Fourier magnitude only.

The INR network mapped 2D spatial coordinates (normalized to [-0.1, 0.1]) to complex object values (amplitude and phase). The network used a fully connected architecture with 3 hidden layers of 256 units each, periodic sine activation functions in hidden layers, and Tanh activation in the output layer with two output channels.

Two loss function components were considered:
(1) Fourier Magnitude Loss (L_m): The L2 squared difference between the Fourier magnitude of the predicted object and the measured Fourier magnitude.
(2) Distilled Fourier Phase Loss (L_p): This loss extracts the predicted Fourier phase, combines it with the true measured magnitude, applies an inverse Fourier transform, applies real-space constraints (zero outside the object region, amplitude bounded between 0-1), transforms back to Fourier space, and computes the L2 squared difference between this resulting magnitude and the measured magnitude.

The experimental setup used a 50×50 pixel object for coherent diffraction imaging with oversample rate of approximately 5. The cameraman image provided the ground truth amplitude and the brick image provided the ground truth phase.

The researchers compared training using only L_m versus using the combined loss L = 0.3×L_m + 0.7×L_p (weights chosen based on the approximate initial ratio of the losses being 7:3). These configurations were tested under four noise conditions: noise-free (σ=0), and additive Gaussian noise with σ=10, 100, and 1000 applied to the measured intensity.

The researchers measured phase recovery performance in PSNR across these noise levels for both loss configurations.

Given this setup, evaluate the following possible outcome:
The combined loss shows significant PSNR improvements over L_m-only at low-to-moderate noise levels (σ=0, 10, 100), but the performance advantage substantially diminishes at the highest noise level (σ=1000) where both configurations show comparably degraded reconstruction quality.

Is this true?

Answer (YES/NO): NO